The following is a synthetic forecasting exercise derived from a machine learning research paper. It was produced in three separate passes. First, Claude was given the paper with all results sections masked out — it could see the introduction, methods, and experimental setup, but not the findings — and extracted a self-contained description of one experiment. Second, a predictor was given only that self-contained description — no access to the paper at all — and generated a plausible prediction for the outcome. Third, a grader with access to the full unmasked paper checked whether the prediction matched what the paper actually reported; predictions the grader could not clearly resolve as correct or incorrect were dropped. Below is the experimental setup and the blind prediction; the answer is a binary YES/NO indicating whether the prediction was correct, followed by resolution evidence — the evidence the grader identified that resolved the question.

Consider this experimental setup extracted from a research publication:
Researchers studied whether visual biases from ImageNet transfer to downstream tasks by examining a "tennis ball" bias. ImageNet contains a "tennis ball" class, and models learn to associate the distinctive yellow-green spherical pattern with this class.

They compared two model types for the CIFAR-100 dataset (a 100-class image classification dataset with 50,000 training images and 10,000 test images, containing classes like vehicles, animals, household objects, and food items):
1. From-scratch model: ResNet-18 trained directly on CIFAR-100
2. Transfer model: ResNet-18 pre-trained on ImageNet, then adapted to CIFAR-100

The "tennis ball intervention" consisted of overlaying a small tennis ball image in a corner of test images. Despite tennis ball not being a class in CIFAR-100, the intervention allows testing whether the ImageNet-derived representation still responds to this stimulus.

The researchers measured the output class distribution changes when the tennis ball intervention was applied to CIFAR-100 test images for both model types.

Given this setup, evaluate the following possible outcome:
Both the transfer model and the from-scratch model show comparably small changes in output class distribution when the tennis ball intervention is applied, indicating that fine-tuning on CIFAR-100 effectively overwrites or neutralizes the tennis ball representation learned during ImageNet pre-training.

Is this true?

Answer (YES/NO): NO